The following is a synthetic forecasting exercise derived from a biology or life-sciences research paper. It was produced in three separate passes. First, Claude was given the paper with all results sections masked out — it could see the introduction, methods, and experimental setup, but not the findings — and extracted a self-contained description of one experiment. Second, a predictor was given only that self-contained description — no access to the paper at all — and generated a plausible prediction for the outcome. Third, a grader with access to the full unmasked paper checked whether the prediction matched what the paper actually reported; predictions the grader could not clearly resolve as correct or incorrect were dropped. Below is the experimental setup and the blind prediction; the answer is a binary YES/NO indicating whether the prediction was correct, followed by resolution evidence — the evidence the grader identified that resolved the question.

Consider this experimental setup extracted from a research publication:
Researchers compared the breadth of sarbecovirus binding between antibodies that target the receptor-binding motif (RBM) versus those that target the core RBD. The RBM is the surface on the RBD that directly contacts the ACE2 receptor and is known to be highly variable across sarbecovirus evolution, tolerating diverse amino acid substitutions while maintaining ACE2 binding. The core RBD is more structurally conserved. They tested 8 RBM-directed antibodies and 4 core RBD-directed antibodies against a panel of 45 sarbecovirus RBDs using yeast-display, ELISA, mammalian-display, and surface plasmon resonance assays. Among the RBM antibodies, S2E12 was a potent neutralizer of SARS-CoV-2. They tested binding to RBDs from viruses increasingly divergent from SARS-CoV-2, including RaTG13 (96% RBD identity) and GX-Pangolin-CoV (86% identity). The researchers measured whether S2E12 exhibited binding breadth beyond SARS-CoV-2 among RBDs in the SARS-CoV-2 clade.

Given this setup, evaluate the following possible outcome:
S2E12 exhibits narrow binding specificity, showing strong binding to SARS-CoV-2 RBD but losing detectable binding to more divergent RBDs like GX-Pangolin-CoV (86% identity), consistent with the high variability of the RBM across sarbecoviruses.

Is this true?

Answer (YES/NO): NO